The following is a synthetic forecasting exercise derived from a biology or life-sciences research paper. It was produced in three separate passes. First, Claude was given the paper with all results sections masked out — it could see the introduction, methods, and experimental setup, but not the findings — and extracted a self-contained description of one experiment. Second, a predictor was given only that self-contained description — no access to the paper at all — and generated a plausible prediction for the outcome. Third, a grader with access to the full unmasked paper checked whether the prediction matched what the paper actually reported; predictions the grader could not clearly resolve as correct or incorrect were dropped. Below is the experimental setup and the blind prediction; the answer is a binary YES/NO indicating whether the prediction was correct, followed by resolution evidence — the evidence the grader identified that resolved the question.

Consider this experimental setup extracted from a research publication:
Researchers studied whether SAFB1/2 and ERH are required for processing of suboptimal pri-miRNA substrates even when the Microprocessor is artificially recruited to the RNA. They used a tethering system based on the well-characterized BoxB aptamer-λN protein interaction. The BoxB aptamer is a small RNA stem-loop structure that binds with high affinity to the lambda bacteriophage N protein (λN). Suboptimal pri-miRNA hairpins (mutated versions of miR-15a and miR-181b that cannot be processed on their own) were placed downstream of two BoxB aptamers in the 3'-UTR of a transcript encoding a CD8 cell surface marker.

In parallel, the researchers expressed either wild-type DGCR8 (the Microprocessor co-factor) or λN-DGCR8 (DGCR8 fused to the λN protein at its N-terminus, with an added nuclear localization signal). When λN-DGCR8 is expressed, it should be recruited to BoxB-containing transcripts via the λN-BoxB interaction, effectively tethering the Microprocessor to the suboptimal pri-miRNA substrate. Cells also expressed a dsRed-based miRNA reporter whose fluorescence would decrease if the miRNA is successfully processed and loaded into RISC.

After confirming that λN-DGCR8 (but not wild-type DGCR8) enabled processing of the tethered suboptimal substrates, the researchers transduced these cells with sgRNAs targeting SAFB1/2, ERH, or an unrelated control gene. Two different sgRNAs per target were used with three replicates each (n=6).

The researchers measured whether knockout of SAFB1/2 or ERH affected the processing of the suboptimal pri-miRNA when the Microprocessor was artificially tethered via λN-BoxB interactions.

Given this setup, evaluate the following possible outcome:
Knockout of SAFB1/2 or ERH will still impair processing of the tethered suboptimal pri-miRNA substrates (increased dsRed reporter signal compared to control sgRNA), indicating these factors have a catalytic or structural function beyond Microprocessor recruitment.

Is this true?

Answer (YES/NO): YES